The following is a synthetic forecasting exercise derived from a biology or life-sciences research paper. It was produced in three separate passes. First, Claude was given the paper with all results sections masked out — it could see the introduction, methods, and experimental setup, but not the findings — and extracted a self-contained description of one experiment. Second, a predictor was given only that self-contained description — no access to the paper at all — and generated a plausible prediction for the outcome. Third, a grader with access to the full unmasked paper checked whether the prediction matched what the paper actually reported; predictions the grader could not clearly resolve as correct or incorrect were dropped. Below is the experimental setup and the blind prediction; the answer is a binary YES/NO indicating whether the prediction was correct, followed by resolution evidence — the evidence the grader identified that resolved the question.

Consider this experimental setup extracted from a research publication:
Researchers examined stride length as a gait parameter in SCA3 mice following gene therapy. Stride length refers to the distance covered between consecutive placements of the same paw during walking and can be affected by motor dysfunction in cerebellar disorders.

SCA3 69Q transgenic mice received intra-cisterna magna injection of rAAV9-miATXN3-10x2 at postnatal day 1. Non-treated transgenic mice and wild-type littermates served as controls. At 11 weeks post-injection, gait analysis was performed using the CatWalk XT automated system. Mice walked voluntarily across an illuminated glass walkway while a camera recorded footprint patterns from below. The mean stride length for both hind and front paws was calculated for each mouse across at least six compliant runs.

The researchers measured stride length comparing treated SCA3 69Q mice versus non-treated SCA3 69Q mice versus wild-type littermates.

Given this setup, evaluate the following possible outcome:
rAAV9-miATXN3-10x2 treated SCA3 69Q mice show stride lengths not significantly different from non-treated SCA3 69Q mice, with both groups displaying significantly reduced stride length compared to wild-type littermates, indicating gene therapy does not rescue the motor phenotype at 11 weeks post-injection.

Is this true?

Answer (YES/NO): NO